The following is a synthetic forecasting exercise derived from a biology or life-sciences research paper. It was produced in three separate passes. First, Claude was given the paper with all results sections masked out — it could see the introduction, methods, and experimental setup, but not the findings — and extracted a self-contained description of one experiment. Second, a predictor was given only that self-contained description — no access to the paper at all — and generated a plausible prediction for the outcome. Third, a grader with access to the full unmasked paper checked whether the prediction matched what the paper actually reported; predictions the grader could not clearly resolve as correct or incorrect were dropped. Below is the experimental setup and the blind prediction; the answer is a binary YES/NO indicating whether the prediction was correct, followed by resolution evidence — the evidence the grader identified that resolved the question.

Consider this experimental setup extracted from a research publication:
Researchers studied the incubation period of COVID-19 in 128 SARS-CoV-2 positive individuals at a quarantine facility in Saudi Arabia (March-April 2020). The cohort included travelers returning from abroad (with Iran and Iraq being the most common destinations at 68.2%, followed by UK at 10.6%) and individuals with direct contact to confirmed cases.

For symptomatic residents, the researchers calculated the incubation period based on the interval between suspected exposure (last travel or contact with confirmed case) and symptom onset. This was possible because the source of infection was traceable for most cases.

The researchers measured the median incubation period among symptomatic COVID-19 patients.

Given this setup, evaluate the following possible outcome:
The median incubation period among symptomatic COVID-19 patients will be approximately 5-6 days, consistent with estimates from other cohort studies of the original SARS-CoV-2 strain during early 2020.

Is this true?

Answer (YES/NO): NO